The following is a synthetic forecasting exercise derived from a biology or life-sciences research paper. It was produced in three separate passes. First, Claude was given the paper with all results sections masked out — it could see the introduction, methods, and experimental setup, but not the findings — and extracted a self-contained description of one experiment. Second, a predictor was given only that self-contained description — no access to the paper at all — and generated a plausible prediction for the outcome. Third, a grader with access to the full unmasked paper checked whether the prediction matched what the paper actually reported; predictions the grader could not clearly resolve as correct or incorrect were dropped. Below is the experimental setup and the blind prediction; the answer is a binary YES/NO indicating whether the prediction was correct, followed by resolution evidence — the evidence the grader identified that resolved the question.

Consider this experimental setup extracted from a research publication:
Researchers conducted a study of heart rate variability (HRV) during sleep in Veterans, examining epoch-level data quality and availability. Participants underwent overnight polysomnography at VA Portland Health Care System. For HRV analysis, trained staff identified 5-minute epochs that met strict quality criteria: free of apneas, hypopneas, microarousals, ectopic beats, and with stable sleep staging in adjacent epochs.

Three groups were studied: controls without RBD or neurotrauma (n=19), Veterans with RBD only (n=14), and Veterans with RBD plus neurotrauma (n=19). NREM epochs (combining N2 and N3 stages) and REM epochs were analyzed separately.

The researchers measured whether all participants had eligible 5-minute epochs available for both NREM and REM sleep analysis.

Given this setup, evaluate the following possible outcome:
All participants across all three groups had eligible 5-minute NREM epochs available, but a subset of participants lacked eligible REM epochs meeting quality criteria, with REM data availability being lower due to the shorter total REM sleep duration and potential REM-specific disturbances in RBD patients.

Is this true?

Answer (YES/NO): YES